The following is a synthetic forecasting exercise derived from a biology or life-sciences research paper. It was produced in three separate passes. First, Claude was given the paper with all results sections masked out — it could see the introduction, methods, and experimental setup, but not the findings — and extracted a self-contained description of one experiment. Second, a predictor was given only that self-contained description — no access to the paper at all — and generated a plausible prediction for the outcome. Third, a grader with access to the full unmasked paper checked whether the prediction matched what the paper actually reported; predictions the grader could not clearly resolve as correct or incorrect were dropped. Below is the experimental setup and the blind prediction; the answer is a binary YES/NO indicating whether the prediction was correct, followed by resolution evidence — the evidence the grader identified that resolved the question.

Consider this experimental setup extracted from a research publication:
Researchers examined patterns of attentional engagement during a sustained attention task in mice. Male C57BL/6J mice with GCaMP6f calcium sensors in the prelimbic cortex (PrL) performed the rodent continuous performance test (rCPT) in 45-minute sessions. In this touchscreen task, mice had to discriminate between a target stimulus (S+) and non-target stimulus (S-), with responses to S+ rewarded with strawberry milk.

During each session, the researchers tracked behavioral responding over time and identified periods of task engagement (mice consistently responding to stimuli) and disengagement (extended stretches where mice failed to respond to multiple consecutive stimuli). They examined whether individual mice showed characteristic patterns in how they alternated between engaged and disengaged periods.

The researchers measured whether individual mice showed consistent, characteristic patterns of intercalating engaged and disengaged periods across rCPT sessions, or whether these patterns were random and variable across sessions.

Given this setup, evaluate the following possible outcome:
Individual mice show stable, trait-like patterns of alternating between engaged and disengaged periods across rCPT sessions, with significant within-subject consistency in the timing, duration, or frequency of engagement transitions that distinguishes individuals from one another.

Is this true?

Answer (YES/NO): YES